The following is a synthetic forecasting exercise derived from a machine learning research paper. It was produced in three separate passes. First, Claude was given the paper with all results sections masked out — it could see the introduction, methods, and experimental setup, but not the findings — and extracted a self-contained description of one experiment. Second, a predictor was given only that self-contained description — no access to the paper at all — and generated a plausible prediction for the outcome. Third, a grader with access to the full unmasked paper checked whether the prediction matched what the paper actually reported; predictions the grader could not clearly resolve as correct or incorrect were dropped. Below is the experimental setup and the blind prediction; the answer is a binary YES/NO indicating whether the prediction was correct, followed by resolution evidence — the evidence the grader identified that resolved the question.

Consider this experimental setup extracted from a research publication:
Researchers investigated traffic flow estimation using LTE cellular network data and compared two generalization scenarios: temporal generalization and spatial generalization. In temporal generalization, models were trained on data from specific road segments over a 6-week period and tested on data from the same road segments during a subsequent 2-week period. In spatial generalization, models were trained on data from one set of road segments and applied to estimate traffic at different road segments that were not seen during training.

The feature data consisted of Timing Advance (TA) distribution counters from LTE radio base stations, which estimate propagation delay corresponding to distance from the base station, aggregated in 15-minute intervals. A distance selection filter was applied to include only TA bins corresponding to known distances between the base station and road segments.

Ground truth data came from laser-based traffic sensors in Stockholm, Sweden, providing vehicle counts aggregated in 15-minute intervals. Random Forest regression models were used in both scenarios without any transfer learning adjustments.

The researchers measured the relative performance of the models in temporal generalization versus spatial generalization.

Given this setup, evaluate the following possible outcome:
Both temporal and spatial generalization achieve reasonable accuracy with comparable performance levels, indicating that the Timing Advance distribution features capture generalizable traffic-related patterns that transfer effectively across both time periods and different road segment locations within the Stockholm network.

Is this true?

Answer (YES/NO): NO